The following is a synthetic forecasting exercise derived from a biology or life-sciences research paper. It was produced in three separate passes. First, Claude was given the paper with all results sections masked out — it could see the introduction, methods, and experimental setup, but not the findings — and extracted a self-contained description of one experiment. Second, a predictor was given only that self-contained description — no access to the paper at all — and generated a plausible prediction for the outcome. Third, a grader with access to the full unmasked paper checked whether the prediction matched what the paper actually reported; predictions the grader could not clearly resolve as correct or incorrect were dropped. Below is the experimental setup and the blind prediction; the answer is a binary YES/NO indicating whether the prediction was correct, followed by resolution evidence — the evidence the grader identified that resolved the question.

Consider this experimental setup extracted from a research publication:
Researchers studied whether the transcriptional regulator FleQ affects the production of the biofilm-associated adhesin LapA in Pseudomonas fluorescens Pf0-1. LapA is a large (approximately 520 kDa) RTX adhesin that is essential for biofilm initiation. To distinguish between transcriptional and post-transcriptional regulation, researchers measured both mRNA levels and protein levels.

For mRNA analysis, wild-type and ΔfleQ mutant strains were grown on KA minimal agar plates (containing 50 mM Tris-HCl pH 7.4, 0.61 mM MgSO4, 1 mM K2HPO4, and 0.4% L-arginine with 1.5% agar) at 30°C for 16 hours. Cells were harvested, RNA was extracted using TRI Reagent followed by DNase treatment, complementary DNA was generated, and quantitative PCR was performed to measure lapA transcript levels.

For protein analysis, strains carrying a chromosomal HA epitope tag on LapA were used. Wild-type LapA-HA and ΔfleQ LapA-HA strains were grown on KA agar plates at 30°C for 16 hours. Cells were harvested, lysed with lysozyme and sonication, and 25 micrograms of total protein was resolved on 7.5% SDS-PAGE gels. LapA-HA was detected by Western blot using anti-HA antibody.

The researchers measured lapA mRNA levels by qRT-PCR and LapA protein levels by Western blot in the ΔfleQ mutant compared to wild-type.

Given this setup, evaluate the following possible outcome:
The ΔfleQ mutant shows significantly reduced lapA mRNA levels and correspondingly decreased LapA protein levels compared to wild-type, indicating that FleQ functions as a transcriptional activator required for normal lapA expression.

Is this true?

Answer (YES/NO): NO